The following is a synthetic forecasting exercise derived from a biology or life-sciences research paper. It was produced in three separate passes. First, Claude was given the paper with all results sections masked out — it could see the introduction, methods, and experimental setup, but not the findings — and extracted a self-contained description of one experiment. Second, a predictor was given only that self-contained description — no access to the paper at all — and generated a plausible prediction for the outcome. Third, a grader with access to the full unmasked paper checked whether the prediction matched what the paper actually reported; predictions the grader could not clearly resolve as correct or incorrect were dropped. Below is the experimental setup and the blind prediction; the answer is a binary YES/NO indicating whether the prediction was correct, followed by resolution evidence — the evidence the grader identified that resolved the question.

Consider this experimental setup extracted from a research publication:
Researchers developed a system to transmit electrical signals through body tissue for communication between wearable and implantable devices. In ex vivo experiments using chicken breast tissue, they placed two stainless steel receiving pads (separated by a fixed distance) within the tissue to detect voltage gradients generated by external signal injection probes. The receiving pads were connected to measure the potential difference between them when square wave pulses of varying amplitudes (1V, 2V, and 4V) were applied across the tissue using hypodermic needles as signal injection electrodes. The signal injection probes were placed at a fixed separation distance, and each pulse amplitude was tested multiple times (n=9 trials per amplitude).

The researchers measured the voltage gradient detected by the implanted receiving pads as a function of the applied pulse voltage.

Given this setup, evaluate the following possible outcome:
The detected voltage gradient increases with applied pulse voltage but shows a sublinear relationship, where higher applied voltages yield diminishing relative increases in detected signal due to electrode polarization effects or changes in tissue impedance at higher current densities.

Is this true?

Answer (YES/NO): NO